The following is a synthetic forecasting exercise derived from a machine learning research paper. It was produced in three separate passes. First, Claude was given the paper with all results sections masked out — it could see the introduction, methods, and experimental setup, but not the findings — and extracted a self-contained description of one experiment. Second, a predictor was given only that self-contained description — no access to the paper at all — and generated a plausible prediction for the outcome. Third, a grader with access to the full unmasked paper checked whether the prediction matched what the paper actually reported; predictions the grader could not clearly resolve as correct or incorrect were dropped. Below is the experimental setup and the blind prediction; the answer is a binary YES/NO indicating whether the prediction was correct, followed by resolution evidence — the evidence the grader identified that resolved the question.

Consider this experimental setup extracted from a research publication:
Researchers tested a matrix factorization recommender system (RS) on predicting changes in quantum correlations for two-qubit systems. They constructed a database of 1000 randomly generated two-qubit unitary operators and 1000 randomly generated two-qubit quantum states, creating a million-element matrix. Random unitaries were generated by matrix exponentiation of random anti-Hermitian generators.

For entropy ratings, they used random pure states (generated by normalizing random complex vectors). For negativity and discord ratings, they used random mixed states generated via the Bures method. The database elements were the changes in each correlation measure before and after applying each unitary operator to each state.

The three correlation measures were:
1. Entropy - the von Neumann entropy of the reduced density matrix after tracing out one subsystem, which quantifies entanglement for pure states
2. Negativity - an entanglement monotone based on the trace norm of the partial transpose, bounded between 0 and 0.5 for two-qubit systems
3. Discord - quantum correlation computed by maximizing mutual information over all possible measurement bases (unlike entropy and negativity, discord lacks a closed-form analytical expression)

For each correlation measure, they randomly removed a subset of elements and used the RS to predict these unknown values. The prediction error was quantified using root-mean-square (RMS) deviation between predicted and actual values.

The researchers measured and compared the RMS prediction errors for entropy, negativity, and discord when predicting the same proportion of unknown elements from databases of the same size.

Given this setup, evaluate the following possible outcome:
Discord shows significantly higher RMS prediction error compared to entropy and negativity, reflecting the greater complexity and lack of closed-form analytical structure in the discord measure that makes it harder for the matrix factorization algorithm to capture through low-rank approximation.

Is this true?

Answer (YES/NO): NO